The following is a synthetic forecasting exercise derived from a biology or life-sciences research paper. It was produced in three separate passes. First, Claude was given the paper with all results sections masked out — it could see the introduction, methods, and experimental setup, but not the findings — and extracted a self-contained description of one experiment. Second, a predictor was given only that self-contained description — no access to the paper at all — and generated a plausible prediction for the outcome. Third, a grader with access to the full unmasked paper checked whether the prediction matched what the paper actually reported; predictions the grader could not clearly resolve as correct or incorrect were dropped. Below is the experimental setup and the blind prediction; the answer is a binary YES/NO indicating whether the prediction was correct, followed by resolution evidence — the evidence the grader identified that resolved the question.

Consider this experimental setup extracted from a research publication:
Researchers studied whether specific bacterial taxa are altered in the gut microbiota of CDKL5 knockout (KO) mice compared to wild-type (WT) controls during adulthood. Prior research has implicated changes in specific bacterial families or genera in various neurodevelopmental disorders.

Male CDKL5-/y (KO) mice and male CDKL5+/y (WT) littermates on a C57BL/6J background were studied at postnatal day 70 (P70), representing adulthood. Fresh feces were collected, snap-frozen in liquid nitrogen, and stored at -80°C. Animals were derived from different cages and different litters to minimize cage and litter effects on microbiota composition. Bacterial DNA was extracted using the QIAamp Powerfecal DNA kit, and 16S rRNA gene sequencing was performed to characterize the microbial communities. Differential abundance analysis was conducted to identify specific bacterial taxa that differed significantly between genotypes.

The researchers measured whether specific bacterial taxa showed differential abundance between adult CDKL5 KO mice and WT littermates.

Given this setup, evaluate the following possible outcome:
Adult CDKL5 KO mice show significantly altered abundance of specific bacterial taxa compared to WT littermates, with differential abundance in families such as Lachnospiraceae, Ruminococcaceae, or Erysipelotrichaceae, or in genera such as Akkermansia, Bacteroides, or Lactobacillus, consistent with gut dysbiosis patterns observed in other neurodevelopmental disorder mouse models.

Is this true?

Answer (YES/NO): NO